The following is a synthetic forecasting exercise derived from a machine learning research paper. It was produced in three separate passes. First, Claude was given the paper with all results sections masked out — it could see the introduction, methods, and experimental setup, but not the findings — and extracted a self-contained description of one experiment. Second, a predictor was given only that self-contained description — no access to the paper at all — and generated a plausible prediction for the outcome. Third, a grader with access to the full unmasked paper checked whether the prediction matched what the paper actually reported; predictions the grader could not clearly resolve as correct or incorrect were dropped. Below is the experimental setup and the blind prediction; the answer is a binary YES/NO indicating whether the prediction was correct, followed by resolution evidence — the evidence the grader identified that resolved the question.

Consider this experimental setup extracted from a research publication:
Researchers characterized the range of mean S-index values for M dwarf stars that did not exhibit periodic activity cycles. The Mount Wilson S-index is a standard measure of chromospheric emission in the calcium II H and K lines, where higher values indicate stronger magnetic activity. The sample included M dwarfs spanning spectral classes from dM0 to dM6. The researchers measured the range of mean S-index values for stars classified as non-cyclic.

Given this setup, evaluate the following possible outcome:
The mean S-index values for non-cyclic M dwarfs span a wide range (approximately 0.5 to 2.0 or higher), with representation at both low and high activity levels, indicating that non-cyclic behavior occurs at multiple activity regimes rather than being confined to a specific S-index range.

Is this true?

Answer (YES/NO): NO